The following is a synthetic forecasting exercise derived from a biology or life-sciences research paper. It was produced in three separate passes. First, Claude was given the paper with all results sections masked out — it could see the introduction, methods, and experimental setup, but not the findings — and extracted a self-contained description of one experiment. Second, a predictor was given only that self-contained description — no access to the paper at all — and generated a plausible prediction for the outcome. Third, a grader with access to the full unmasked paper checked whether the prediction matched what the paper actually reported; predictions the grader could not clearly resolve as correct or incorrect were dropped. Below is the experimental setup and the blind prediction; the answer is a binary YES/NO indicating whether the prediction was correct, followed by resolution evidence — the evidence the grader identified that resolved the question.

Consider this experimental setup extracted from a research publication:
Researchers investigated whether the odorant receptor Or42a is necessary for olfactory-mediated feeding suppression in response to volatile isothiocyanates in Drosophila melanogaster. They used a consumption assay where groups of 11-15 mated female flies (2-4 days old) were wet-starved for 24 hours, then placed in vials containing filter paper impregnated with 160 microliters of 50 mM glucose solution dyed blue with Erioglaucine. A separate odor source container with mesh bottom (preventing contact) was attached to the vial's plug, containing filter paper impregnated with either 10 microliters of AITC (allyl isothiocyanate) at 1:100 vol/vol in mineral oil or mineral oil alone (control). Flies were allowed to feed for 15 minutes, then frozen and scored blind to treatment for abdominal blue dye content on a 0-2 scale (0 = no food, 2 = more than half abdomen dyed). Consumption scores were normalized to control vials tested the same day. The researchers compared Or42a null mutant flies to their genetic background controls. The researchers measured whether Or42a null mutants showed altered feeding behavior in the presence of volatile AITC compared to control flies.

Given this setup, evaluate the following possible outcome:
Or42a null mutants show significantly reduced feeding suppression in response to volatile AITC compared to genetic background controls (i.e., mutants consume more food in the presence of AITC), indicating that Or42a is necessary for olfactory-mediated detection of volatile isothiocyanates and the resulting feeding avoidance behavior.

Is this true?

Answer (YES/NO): YES